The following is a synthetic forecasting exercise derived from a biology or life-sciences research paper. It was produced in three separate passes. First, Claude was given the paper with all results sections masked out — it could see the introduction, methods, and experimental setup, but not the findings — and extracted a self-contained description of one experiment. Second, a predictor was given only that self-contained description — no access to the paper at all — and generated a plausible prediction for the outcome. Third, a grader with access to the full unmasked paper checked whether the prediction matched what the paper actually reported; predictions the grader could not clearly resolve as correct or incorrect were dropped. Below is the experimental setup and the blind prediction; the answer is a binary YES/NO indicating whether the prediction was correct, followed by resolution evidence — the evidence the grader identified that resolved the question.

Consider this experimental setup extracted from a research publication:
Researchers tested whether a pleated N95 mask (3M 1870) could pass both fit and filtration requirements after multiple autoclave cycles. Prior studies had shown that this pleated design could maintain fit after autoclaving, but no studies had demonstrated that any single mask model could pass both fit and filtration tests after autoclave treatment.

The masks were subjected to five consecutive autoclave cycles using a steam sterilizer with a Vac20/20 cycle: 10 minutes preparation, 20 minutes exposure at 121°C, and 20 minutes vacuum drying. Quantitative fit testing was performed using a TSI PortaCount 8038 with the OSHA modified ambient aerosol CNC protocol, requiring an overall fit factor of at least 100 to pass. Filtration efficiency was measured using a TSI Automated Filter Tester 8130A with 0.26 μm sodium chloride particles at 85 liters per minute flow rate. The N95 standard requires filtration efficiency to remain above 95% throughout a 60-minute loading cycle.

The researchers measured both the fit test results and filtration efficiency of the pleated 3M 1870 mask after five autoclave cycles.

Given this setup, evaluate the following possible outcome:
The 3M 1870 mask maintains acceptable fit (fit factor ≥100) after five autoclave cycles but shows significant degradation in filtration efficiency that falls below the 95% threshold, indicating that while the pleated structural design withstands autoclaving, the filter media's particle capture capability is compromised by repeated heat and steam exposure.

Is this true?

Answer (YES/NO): YES